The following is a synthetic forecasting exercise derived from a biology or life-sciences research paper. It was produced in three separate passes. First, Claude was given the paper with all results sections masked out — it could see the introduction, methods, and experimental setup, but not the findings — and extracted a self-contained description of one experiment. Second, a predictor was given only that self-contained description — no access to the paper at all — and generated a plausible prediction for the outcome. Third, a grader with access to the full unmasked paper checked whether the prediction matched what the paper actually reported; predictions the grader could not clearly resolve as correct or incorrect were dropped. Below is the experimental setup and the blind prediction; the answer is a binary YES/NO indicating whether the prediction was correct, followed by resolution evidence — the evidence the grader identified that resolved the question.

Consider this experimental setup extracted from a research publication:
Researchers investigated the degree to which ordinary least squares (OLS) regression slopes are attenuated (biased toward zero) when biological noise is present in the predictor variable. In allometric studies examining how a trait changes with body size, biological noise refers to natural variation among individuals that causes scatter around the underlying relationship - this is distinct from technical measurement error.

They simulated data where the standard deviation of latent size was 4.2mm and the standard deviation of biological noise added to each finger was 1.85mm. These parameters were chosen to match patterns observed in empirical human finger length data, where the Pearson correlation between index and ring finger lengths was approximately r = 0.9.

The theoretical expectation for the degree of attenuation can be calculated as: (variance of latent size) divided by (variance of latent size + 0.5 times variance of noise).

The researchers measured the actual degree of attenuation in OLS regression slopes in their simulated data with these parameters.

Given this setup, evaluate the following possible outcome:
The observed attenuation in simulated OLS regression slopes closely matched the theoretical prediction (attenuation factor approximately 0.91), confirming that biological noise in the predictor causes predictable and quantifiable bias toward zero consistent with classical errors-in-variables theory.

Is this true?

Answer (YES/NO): YES